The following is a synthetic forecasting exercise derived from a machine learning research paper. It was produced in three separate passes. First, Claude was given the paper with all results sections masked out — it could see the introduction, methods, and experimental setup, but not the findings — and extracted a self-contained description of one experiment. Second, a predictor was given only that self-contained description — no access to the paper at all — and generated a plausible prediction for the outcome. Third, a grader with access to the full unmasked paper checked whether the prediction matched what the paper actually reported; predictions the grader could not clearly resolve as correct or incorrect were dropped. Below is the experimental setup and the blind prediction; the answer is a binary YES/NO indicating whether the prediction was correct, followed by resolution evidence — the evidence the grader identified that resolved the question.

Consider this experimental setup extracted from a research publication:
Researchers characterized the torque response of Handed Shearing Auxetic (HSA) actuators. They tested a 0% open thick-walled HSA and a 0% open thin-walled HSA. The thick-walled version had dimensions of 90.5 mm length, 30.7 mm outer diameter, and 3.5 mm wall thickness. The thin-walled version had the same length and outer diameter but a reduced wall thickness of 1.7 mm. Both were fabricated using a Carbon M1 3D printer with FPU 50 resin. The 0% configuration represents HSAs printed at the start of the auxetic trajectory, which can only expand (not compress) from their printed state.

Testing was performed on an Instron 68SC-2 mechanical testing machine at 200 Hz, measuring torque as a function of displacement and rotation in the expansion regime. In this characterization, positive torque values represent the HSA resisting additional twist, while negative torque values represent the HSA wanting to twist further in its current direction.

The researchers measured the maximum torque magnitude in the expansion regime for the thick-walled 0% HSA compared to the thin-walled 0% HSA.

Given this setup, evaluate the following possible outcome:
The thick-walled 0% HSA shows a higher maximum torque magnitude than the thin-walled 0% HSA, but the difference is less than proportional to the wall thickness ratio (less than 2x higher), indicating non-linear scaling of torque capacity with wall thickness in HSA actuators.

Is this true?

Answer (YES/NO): NO